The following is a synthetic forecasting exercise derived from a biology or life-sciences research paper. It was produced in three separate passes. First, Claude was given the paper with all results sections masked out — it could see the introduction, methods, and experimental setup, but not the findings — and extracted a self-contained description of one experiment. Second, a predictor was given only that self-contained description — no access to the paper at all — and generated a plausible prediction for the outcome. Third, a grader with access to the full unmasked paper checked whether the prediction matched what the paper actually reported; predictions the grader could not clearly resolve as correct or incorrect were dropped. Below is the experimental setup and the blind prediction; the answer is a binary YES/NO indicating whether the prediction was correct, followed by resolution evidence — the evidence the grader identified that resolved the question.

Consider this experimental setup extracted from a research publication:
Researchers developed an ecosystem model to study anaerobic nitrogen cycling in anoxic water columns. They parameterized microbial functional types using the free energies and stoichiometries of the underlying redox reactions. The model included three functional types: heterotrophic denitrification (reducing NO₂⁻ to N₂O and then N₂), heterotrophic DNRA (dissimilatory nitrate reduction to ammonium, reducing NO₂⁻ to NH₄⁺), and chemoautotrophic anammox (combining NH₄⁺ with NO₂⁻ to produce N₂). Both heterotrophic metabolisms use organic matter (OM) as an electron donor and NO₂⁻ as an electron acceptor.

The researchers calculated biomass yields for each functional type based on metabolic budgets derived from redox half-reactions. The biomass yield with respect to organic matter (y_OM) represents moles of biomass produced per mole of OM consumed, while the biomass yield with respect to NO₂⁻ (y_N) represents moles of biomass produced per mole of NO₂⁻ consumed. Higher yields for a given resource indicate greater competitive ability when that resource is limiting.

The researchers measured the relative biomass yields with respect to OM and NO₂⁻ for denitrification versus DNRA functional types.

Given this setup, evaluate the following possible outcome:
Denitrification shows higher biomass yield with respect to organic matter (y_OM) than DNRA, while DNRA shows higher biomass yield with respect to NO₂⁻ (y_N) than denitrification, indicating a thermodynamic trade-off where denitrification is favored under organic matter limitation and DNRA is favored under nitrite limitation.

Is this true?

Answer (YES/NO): YES